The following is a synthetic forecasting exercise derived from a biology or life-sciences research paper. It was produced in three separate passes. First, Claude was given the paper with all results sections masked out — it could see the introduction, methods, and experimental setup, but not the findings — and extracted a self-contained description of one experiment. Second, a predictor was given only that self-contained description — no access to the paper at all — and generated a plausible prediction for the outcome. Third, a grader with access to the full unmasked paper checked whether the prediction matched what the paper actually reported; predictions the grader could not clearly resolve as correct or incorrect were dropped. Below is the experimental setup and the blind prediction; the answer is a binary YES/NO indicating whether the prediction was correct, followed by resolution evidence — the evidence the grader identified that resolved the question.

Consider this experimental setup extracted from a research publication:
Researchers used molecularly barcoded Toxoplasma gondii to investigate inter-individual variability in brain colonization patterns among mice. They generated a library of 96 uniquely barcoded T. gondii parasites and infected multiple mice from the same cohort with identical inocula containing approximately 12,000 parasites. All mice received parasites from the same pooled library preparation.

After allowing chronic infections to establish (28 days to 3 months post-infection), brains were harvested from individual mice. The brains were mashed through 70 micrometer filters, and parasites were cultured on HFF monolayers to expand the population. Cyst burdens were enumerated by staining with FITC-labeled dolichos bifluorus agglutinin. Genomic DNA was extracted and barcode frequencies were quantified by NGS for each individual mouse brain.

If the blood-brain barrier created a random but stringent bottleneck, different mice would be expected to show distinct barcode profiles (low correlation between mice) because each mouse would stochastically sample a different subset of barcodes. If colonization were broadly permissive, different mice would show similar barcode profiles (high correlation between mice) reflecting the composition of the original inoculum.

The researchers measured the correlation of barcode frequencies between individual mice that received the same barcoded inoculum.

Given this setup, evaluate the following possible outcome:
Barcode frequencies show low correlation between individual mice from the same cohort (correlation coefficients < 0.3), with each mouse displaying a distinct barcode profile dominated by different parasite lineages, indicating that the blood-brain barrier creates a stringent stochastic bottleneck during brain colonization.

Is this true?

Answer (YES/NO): NO